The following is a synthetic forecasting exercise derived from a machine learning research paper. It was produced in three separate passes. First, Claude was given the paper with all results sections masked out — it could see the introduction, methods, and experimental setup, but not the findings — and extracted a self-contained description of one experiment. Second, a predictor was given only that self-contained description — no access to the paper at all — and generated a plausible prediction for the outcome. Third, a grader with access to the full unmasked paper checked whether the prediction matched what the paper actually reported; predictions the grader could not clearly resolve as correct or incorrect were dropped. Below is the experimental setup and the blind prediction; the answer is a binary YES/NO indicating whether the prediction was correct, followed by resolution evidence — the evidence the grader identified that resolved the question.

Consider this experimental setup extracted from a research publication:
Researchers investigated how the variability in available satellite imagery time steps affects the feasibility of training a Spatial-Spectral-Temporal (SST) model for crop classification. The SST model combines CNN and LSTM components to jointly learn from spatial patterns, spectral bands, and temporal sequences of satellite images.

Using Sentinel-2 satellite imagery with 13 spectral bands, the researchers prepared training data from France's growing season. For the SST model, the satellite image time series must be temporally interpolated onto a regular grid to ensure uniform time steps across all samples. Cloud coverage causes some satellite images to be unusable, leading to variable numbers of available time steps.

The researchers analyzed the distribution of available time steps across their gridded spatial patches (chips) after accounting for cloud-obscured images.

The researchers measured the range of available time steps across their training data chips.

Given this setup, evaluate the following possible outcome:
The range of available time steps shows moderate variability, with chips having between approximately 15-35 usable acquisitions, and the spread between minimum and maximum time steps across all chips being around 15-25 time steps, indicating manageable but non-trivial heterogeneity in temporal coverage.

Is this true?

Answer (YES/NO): NO